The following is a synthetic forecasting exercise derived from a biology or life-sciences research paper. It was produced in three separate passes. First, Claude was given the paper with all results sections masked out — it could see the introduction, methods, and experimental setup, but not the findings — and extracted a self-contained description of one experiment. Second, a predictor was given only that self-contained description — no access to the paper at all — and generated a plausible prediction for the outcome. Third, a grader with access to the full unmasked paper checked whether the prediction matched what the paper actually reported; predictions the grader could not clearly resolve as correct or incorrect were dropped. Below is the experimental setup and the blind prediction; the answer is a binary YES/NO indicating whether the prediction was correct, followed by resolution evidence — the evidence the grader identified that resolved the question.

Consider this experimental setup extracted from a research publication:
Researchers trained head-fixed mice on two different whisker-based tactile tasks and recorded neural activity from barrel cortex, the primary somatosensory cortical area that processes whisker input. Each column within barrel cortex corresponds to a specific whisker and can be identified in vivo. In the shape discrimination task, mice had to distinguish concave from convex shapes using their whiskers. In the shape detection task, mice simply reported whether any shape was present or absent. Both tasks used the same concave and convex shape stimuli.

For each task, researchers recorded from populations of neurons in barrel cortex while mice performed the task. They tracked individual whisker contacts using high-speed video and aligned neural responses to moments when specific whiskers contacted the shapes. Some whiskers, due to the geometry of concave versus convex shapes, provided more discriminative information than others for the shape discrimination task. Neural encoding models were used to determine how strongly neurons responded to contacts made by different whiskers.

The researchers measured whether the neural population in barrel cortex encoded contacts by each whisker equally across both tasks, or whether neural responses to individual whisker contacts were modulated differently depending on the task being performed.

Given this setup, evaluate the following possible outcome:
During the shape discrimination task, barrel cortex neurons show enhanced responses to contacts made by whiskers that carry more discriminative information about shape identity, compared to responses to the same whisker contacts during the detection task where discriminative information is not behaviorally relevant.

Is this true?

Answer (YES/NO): YES